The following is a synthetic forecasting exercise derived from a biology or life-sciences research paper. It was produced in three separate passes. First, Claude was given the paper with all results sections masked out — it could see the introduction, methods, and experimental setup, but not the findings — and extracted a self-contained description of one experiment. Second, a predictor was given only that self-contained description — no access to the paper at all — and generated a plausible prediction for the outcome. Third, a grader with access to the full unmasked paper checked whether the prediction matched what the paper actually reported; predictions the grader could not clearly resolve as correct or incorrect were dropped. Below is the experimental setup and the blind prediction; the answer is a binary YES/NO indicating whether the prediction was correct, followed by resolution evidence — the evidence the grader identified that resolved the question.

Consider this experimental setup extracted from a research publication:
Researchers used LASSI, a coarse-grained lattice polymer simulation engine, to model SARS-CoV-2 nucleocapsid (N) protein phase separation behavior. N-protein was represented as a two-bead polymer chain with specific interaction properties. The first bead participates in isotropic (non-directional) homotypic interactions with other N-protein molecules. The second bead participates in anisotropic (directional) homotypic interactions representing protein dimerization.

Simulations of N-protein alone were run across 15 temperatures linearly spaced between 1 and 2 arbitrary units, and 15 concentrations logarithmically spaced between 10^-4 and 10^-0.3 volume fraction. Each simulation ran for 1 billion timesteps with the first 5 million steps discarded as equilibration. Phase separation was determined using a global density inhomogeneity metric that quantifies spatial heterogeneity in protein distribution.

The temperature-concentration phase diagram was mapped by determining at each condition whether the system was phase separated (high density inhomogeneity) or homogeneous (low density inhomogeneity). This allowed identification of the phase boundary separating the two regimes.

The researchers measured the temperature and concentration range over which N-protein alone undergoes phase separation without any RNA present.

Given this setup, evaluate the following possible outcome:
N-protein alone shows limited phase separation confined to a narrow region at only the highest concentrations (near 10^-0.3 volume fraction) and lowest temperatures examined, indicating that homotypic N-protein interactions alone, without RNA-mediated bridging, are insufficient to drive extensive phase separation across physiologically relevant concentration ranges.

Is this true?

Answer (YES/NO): YES